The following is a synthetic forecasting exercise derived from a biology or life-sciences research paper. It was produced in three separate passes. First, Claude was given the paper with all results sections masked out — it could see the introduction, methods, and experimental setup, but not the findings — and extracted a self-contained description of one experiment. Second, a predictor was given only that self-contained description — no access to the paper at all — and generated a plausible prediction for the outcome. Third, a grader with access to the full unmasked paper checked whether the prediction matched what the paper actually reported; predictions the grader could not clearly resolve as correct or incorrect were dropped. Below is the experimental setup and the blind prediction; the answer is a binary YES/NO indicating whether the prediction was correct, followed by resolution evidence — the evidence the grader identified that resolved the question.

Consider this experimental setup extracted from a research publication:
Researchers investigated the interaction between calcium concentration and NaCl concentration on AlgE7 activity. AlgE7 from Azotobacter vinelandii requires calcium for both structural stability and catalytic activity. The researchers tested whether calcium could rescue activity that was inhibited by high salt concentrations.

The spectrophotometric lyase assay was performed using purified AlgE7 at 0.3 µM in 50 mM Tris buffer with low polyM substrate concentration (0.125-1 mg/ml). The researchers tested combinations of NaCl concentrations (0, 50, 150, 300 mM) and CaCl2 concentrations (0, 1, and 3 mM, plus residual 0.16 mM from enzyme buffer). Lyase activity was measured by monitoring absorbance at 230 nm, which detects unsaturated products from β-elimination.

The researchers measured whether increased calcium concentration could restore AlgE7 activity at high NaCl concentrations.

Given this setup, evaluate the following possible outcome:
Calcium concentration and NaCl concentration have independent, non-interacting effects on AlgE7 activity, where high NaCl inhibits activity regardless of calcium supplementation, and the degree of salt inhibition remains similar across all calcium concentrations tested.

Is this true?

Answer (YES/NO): NO